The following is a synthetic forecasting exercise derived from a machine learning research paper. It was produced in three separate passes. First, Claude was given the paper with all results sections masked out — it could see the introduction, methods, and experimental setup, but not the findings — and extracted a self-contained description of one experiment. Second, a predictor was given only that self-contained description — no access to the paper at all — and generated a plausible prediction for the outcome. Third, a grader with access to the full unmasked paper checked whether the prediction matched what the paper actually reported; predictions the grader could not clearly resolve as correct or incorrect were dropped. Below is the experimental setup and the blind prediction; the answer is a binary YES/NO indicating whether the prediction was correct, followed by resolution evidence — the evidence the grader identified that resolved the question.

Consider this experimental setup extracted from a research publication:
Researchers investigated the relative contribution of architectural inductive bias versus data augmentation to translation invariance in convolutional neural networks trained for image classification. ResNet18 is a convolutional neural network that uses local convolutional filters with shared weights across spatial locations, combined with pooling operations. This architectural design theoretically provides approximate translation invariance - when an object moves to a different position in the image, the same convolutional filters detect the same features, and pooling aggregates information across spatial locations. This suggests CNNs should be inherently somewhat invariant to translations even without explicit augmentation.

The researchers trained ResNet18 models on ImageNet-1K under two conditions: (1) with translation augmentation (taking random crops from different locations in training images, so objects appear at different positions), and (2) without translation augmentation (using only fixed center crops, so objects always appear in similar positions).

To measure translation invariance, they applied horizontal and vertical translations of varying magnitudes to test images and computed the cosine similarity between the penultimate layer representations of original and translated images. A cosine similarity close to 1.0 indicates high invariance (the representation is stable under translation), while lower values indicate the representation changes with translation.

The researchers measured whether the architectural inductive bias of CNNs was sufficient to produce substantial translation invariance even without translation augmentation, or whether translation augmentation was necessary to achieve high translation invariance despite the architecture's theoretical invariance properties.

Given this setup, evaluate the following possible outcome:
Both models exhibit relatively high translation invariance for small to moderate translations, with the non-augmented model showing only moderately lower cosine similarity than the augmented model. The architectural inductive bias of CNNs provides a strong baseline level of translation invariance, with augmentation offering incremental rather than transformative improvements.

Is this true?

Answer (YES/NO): NO